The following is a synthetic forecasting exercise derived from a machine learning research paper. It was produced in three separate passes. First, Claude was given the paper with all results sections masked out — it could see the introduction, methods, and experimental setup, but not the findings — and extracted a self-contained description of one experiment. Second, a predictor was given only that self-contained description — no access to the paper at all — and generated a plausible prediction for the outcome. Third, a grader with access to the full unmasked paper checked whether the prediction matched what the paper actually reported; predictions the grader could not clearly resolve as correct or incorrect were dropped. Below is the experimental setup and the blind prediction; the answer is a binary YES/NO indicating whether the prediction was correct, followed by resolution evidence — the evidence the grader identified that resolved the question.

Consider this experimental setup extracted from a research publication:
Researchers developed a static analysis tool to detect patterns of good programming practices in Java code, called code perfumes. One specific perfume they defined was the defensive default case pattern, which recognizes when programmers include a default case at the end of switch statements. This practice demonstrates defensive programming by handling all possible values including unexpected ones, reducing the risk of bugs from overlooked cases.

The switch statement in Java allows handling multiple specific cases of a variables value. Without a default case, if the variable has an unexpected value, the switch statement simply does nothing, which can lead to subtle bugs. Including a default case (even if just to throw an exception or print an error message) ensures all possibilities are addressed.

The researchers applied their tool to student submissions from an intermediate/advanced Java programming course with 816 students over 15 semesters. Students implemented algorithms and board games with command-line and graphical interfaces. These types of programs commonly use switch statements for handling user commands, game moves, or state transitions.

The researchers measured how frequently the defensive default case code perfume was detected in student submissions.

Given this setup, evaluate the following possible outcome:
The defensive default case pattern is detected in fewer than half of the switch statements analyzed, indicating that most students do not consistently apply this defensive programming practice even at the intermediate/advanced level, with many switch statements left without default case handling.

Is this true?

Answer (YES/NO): NO